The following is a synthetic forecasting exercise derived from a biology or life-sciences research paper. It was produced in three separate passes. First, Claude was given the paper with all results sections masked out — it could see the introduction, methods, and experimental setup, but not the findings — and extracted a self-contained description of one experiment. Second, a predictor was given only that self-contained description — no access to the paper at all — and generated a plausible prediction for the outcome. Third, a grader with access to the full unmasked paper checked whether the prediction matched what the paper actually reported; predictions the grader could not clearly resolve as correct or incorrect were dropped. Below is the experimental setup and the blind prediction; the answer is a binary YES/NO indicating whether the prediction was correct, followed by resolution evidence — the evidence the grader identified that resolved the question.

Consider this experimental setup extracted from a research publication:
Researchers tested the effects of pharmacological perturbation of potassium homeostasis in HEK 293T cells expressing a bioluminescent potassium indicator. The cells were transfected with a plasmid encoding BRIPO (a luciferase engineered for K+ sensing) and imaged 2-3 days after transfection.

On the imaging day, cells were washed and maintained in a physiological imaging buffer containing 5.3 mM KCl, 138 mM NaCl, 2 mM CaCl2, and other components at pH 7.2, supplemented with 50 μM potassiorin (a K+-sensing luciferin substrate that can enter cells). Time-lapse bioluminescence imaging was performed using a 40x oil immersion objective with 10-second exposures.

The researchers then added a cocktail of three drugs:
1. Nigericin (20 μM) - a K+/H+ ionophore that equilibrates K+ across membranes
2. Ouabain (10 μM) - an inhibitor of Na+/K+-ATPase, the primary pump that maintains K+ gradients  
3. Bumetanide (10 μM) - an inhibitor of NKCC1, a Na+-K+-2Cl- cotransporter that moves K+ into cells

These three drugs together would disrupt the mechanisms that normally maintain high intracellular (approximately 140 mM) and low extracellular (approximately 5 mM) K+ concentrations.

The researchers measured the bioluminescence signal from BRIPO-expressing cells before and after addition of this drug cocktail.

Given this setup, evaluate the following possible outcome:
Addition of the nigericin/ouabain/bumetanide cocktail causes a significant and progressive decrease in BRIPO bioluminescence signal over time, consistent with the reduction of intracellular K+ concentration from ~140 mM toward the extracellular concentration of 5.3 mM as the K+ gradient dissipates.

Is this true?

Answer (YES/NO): NO